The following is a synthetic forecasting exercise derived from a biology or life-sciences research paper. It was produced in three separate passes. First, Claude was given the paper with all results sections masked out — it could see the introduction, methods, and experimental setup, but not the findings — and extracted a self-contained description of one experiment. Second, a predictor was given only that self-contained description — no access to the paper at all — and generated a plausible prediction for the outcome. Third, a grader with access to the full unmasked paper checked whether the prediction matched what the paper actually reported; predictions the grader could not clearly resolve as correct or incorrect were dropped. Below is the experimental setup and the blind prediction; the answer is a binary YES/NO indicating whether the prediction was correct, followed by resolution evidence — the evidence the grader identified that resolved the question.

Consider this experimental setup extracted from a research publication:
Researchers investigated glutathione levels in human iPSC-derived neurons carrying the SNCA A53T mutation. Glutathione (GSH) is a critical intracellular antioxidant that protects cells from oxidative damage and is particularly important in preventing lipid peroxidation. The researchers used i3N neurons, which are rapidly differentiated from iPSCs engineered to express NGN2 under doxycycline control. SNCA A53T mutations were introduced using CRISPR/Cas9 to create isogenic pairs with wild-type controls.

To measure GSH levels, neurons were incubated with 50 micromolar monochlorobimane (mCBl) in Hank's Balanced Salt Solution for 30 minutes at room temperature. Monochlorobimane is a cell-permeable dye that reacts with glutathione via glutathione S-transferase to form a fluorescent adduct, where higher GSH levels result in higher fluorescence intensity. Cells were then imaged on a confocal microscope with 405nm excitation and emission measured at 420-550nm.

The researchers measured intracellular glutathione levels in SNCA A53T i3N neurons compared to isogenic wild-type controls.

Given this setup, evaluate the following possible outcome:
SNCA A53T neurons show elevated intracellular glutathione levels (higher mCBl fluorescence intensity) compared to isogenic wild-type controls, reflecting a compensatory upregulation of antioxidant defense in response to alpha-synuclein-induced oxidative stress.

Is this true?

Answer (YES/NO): NO